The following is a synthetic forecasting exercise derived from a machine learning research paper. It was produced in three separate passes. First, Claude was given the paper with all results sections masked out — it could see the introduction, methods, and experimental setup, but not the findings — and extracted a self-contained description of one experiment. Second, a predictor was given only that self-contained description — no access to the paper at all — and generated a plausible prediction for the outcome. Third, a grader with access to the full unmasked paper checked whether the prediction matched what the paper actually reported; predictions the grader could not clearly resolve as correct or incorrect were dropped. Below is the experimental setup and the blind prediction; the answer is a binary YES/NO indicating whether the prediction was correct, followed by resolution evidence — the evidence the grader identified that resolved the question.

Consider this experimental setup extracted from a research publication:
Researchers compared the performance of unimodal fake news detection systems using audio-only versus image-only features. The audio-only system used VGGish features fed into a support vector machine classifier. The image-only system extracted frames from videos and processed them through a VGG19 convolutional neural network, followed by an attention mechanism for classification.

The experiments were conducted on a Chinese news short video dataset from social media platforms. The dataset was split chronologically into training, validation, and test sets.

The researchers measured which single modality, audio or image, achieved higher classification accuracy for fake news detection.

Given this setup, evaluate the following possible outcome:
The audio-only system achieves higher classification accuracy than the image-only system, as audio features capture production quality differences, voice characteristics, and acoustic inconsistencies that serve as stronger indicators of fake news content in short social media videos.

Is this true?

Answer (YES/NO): NO